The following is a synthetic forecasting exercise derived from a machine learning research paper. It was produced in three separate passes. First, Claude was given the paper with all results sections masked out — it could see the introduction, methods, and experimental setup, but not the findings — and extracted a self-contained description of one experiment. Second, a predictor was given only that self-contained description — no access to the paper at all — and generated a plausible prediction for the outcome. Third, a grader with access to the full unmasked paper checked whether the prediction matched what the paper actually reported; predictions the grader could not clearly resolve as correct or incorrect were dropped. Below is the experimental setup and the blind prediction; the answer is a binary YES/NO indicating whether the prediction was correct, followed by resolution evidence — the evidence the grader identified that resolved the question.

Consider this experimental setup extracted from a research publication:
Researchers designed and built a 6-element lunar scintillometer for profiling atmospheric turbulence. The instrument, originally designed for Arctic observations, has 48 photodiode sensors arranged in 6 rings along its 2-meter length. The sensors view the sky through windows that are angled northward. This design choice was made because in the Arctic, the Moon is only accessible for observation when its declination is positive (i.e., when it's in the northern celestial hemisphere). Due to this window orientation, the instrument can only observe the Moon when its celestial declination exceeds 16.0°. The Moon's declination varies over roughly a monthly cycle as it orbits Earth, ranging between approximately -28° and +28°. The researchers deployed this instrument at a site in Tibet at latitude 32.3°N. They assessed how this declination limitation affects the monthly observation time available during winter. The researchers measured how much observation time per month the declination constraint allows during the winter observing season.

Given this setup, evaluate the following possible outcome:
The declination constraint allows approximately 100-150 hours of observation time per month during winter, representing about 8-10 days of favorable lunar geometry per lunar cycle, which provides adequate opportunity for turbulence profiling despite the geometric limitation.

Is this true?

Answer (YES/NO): NO